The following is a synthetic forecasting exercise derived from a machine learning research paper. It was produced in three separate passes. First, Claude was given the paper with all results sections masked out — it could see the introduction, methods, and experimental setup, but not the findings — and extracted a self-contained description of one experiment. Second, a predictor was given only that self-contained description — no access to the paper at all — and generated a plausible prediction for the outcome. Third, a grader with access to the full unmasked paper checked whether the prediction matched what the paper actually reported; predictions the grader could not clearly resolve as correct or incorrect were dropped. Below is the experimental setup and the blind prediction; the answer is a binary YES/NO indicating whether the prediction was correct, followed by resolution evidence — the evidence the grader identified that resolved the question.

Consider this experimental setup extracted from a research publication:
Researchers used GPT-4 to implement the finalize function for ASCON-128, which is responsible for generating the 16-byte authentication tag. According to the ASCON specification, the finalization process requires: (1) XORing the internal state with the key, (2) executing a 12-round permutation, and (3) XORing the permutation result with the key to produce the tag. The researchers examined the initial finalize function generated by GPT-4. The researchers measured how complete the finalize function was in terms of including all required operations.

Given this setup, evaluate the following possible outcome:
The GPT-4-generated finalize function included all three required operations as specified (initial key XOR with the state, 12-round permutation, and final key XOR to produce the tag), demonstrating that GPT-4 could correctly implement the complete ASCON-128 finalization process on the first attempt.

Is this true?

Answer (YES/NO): NO